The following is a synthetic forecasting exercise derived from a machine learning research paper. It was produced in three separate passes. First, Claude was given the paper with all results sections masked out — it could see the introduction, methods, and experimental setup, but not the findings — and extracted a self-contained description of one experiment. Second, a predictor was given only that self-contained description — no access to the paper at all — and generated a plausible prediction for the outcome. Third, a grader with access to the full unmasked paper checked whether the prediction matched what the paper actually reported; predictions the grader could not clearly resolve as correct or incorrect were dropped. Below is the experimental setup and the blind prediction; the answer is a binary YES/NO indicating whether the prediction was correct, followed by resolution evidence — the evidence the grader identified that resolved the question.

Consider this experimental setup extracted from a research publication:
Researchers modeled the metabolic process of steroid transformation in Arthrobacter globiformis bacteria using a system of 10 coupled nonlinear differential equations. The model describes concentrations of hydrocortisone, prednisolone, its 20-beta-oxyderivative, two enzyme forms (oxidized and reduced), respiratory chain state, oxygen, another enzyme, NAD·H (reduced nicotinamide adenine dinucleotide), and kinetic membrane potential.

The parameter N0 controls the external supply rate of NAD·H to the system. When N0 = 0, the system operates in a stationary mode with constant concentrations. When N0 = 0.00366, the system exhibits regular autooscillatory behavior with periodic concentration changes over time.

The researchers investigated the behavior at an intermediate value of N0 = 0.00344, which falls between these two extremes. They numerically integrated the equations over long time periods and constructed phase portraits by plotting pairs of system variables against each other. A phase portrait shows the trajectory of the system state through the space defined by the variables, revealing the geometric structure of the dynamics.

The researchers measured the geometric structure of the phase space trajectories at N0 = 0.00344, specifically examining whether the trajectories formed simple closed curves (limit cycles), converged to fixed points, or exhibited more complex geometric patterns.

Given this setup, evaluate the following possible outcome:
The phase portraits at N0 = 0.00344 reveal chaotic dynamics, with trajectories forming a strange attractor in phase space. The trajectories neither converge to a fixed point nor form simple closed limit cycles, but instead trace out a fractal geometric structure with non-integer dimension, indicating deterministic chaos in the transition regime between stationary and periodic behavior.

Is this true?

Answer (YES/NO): YES